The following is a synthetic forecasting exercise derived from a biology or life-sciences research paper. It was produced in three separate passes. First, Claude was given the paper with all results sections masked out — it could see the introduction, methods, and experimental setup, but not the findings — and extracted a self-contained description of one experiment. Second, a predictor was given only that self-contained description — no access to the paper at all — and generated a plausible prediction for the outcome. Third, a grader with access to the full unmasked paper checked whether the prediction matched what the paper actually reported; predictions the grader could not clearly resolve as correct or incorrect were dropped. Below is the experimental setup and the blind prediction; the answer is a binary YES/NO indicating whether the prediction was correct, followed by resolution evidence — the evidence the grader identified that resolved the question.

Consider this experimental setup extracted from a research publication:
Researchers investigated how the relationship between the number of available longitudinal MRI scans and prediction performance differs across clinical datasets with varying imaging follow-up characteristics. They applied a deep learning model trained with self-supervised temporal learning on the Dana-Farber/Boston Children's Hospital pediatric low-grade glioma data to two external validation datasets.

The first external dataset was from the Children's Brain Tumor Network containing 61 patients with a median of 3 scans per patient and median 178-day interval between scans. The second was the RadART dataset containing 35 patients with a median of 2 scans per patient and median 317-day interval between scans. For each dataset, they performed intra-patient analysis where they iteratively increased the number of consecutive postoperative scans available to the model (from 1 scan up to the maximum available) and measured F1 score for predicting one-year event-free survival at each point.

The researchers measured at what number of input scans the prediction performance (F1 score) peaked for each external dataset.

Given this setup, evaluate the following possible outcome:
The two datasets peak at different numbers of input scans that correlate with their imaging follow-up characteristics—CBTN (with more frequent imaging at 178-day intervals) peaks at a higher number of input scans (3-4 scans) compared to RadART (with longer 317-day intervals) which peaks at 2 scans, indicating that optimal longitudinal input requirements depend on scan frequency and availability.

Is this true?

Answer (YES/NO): NO